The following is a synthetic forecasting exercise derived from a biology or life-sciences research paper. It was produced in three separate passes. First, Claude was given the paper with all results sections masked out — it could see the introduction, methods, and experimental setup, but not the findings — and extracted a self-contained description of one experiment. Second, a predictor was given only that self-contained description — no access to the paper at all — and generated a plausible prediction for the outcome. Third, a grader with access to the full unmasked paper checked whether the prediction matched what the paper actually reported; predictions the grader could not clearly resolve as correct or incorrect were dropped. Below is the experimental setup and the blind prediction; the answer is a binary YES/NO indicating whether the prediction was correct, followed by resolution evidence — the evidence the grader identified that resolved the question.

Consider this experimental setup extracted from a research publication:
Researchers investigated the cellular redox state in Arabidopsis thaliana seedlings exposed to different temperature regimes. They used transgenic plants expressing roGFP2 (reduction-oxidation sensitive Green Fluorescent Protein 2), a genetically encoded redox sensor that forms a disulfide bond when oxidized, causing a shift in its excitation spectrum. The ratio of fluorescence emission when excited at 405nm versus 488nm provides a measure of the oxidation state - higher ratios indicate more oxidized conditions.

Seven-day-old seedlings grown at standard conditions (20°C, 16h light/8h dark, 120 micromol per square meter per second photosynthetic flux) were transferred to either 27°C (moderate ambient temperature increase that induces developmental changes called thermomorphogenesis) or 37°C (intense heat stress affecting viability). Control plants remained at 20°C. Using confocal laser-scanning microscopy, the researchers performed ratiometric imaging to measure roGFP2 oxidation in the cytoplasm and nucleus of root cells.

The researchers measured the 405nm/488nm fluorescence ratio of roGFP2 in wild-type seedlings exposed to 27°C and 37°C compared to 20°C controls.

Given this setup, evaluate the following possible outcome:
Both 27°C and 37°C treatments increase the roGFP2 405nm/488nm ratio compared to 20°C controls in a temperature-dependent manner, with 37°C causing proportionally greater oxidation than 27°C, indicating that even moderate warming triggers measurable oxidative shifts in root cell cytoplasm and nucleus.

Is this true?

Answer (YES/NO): NO